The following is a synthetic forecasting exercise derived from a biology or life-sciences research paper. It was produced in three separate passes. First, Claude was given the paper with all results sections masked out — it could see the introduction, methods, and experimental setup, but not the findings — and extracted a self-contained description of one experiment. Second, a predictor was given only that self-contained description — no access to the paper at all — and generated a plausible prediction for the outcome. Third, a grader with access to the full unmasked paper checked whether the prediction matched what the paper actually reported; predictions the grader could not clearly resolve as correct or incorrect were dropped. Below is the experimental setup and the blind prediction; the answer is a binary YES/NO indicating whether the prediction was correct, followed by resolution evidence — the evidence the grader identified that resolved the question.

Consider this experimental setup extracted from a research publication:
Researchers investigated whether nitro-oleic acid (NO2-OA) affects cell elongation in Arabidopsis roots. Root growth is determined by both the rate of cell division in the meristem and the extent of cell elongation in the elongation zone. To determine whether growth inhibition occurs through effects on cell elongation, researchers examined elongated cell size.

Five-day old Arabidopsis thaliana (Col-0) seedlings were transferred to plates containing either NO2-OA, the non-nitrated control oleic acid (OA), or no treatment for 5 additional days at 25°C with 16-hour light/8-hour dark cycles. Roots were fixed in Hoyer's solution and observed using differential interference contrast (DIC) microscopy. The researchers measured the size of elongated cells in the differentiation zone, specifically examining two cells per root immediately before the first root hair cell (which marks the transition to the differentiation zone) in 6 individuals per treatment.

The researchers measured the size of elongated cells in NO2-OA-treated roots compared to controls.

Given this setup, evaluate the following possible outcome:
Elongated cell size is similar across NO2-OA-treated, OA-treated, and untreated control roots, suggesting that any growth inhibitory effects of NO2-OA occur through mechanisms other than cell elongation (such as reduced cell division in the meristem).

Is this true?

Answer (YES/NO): YES